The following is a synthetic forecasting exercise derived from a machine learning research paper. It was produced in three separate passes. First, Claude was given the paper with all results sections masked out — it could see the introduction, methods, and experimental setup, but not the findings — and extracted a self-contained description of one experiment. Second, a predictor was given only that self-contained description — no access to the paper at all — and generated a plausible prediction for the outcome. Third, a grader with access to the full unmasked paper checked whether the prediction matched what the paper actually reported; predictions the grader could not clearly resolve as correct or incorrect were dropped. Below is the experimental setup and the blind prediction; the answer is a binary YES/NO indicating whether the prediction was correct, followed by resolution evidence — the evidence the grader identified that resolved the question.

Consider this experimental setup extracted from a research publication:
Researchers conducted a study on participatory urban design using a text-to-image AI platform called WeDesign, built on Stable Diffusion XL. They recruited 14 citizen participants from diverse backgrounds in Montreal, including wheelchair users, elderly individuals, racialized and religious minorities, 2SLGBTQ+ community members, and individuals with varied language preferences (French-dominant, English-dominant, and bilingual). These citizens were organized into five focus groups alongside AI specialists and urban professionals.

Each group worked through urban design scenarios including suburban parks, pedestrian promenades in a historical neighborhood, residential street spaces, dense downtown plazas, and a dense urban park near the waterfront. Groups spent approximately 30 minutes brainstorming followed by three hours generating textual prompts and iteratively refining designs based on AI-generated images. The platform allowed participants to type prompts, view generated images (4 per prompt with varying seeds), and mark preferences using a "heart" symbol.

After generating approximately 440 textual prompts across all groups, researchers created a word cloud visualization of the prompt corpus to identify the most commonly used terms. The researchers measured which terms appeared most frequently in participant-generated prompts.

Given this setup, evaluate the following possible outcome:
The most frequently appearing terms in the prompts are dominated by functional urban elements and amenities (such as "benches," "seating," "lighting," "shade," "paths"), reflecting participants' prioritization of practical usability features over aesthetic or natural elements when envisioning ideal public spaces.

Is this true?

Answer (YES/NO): NO